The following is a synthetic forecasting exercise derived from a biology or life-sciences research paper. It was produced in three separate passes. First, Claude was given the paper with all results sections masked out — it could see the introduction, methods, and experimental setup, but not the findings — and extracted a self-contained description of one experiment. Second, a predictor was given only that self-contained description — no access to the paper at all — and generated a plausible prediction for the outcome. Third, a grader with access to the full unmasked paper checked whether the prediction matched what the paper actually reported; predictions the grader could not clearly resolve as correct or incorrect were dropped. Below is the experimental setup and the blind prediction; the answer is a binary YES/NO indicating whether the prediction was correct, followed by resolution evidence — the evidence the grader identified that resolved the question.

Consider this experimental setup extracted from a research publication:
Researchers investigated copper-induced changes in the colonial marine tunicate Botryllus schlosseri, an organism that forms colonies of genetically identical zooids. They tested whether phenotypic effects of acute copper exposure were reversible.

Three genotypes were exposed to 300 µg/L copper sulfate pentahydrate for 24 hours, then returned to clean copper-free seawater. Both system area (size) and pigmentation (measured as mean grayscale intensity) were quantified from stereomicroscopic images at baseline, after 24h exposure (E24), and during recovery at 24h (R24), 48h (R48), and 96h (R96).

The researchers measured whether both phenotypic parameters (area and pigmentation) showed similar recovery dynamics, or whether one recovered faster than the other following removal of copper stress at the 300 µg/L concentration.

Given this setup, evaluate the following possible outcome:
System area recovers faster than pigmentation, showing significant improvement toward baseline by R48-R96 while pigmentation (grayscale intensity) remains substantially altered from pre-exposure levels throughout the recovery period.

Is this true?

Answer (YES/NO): NO